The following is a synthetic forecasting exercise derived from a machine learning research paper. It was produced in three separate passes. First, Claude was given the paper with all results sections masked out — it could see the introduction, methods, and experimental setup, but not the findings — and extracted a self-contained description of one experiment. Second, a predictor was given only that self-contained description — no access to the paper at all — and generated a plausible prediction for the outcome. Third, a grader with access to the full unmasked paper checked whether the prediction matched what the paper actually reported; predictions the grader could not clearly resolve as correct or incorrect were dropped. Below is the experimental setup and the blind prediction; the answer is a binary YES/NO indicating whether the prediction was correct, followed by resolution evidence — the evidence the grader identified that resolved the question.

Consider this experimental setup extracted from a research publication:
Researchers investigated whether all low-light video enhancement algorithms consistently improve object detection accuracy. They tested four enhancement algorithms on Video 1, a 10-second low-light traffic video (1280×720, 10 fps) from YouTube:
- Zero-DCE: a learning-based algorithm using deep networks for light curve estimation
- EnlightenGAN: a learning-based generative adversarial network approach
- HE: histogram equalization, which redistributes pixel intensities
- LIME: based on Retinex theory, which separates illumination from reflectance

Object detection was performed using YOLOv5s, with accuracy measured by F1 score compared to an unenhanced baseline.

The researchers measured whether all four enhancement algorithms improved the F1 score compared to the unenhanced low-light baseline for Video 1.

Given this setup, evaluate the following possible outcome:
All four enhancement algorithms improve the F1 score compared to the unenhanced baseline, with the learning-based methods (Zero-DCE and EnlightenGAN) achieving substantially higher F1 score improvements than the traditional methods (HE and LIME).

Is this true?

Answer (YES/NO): NO